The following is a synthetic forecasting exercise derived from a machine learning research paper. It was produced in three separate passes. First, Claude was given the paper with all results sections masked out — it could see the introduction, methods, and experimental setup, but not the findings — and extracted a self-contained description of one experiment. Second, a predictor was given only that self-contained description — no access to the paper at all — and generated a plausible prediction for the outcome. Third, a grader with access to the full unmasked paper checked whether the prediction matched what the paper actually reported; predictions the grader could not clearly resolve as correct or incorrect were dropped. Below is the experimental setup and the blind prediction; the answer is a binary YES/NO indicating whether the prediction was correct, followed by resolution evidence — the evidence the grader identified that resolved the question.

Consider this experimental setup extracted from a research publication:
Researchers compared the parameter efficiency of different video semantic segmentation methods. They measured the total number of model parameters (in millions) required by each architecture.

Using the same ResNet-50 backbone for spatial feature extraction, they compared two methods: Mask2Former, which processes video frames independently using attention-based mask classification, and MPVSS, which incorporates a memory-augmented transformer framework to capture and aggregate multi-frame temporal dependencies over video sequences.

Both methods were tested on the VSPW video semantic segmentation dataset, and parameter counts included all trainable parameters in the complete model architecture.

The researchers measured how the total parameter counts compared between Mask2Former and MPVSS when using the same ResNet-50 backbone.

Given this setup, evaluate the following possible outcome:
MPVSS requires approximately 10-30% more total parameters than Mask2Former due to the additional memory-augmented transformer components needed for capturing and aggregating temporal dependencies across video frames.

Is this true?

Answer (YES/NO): NO